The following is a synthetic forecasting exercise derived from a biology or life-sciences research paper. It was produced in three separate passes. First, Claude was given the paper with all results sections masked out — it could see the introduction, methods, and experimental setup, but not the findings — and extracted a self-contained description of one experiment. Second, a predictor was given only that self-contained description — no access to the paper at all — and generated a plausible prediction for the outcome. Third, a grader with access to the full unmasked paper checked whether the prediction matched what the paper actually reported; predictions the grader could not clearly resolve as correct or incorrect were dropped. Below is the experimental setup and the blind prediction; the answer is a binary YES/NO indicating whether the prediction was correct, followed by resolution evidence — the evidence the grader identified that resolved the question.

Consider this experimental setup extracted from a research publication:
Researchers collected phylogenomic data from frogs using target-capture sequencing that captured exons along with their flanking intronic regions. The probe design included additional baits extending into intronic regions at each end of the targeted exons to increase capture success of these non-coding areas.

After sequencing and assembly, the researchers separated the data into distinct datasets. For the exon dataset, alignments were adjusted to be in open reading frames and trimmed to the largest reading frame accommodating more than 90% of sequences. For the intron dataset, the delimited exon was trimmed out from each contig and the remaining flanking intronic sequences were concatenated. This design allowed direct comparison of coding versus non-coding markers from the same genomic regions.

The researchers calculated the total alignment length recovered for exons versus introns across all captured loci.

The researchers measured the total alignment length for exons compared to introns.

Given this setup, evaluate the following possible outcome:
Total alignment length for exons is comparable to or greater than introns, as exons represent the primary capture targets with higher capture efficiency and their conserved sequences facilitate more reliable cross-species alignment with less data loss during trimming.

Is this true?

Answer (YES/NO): NO